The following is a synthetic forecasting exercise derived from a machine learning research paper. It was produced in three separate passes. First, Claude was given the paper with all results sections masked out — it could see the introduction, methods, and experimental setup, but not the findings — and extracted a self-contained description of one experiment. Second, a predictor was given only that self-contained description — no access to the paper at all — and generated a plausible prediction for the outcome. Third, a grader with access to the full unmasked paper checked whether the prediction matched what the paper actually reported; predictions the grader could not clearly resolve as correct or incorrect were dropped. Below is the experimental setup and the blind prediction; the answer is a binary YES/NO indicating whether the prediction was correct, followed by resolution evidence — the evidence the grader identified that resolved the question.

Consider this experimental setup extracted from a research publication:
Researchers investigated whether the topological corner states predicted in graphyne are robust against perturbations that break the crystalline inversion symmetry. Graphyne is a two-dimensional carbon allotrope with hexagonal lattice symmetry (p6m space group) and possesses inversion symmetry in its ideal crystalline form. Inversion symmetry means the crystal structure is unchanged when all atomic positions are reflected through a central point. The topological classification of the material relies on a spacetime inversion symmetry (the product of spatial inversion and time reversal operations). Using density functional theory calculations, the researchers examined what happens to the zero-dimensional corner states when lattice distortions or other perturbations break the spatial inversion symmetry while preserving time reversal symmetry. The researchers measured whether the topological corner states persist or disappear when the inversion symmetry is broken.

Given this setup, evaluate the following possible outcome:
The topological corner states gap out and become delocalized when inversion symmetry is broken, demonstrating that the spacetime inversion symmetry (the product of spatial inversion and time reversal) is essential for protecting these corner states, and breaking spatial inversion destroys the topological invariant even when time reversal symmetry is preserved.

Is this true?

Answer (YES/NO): NO